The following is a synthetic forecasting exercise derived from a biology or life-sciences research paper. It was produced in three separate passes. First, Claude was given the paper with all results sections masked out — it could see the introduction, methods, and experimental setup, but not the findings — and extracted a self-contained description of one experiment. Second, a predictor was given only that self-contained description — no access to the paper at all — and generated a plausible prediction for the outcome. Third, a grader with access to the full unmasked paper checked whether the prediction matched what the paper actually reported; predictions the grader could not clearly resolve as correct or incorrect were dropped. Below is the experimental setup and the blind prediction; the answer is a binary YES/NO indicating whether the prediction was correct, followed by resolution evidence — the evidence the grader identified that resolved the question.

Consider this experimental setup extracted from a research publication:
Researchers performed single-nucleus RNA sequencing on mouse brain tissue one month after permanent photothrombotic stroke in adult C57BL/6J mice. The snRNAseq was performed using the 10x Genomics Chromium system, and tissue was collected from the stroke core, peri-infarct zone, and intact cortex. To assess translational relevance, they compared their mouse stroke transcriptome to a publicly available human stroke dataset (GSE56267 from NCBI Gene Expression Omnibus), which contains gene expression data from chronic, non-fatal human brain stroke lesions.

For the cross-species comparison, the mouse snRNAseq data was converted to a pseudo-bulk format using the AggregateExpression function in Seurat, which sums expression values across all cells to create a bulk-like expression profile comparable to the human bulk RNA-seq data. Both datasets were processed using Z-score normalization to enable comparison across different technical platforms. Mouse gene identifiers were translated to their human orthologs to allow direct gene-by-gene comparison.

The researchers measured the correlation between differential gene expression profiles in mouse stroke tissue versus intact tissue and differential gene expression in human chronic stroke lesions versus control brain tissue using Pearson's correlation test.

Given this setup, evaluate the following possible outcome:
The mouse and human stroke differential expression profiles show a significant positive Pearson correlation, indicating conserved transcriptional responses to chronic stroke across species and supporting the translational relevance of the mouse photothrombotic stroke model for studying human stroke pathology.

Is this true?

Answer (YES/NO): YES